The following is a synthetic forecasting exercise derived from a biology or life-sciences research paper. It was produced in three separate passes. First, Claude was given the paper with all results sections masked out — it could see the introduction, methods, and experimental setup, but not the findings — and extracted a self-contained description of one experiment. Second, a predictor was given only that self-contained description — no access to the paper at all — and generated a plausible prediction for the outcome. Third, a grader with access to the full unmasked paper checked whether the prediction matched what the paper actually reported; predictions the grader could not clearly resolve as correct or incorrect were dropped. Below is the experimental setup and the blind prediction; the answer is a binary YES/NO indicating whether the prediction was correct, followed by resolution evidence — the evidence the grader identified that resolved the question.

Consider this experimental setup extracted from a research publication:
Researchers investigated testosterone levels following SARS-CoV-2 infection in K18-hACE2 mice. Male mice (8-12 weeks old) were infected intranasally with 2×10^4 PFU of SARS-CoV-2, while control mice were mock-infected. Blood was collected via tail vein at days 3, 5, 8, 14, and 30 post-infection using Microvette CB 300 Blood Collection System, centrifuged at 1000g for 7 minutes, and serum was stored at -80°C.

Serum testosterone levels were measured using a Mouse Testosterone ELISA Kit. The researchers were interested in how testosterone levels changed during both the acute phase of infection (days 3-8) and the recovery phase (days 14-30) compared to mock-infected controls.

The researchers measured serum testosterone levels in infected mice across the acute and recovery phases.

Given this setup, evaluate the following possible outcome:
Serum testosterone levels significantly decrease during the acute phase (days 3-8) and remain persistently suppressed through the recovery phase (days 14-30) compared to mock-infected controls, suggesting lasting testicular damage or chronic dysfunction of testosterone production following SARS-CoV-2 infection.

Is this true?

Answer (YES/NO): YES